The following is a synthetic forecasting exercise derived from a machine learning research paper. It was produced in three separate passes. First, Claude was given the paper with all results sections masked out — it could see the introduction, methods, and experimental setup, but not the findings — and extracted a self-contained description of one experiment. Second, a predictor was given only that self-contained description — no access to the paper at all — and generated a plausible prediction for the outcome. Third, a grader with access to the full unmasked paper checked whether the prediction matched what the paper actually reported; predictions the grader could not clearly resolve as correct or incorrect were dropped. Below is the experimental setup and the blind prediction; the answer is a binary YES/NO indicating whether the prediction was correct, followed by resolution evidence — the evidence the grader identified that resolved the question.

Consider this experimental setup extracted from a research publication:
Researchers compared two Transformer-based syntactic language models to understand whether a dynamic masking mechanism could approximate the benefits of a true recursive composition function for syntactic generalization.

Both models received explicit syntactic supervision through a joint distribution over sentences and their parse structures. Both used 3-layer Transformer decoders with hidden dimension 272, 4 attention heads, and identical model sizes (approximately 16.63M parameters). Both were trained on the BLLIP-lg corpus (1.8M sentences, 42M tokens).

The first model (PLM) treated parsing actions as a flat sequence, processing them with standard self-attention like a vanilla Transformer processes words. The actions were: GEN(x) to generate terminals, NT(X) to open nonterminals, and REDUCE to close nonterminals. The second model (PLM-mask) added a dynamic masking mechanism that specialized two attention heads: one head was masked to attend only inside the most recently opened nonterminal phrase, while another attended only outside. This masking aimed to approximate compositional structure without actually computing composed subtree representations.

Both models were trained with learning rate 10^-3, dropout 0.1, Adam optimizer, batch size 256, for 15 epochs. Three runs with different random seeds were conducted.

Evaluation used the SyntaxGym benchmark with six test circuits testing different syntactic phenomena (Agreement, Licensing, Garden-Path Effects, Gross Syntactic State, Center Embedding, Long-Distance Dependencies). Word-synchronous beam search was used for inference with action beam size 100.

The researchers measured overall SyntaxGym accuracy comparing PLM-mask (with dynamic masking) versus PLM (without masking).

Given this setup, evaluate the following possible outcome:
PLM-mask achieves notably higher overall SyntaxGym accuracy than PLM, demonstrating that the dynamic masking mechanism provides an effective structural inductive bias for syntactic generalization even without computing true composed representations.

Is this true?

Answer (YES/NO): NO